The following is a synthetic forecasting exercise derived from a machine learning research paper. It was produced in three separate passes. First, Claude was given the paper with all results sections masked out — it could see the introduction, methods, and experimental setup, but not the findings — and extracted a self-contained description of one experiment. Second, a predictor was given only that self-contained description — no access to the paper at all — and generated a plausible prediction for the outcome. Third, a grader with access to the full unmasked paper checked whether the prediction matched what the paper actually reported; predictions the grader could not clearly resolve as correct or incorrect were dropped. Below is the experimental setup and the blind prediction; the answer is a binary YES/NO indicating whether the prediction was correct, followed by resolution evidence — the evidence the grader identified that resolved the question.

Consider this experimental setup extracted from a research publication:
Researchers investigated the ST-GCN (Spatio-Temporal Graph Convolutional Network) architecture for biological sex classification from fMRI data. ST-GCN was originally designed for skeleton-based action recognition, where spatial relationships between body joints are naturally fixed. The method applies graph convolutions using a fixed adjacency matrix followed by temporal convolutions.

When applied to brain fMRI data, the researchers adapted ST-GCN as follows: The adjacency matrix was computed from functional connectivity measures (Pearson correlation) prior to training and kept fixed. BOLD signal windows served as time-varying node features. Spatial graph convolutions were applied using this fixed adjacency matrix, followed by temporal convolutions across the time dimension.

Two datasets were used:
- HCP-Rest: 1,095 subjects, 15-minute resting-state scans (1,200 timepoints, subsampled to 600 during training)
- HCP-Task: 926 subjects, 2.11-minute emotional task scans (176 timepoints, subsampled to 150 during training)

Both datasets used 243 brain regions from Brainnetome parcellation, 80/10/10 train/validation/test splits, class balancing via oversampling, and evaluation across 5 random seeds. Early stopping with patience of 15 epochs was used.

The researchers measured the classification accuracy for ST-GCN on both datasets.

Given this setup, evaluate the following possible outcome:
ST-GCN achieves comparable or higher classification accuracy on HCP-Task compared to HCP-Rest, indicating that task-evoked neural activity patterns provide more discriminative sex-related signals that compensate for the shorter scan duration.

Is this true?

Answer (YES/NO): NO